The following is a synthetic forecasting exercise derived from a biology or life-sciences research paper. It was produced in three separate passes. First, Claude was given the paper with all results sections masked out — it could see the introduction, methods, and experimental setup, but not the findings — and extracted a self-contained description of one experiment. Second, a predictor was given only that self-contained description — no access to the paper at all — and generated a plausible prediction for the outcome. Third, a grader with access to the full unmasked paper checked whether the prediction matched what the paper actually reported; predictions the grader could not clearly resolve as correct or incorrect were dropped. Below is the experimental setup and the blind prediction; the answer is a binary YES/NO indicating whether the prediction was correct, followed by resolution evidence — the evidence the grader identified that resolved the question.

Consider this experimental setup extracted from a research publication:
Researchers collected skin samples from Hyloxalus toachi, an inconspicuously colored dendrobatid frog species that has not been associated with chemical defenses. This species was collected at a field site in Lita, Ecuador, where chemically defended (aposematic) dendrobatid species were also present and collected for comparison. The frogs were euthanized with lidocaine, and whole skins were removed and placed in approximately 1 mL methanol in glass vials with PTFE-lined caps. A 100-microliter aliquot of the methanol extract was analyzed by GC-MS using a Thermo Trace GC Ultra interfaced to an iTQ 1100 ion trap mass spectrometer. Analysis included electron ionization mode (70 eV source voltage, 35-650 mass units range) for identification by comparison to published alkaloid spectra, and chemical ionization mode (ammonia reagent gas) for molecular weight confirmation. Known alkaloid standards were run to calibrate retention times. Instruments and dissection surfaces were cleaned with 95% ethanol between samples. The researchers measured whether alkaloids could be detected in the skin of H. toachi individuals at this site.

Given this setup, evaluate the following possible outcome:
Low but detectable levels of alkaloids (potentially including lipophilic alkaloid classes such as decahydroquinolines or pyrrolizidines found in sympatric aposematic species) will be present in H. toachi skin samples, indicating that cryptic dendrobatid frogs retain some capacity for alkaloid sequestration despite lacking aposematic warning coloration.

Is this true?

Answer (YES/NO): NO